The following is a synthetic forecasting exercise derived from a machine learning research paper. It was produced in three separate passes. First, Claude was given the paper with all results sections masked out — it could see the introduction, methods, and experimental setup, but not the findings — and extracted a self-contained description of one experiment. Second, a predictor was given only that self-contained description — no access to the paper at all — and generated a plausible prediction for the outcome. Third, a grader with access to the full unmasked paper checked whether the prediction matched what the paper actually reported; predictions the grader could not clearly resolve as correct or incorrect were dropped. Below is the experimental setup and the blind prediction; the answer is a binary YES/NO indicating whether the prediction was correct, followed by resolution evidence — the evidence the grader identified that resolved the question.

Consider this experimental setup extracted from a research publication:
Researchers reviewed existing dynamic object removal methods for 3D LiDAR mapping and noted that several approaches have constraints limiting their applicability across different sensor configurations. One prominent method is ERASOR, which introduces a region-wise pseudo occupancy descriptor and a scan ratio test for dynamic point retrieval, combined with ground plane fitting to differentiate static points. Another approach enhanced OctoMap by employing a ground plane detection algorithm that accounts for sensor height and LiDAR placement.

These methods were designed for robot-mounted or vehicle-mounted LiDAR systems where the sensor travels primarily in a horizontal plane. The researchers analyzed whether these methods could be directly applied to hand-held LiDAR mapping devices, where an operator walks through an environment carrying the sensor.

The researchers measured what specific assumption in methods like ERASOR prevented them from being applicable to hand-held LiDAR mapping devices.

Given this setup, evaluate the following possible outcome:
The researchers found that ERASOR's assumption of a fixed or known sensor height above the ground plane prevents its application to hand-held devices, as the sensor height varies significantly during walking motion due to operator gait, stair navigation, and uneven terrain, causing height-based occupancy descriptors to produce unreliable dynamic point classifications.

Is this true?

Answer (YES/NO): NO